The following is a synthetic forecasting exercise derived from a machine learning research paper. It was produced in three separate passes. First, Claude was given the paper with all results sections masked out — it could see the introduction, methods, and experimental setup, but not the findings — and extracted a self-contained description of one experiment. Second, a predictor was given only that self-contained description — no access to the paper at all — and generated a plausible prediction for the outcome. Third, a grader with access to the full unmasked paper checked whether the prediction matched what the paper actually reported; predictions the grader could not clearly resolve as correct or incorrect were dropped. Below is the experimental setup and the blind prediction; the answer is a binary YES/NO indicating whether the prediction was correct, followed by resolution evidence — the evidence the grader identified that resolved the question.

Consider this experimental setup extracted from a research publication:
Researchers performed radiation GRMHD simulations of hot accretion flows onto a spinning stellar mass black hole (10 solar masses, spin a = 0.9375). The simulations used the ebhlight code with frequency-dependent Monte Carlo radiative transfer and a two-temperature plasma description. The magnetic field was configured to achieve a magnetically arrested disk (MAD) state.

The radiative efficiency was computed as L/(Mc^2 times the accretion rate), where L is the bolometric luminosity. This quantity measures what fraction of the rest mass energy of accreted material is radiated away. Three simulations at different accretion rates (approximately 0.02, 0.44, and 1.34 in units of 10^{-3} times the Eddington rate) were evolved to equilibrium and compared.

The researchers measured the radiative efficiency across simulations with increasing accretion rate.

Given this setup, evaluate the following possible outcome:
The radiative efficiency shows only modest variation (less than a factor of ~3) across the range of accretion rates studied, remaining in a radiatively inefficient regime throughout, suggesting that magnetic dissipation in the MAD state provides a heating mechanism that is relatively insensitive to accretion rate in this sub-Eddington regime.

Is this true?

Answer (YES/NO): NO